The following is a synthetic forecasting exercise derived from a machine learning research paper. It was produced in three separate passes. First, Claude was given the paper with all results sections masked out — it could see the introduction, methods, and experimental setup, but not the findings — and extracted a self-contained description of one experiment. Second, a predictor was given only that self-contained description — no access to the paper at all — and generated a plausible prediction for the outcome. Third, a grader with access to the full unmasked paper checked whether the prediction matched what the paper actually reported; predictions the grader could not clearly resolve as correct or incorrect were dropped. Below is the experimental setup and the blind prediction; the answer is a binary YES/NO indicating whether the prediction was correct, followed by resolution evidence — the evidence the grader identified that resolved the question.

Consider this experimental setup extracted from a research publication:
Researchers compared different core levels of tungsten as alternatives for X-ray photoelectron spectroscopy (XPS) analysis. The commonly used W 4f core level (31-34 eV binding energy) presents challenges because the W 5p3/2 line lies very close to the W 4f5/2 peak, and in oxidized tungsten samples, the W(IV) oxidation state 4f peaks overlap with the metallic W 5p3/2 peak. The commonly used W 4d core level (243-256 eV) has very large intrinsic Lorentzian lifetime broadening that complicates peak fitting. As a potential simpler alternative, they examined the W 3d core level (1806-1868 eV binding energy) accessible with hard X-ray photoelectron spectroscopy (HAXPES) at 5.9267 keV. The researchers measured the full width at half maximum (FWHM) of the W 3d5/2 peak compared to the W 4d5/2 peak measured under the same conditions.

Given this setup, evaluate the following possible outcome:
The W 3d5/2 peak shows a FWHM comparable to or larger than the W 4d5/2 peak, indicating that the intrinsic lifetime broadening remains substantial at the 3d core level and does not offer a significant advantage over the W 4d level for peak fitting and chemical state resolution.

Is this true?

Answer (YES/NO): NO